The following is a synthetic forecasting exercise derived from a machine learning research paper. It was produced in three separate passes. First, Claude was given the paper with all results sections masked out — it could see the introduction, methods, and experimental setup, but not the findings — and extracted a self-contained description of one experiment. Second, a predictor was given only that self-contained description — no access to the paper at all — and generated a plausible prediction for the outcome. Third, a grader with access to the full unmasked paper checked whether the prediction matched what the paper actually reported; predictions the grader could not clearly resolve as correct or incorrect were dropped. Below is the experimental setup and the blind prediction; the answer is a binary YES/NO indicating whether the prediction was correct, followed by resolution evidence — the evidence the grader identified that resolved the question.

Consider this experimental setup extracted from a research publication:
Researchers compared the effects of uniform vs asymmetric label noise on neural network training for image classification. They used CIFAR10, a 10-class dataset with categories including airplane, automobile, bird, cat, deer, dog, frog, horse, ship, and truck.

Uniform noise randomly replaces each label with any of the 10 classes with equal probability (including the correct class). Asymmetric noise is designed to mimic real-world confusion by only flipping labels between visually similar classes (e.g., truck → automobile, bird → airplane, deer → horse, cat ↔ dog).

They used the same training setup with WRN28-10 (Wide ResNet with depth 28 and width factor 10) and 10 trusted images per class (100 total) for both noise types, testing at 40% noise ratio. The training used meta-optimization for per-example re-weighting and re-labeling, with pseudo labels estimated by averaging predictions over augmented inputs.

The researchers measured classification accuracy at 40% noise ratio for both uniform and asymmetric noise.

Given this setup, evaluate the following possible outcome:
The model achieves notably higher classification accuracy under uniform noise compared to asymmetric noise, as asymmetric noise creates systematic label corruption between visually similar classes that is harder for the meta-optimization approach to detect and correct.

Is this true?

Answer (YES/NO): NO